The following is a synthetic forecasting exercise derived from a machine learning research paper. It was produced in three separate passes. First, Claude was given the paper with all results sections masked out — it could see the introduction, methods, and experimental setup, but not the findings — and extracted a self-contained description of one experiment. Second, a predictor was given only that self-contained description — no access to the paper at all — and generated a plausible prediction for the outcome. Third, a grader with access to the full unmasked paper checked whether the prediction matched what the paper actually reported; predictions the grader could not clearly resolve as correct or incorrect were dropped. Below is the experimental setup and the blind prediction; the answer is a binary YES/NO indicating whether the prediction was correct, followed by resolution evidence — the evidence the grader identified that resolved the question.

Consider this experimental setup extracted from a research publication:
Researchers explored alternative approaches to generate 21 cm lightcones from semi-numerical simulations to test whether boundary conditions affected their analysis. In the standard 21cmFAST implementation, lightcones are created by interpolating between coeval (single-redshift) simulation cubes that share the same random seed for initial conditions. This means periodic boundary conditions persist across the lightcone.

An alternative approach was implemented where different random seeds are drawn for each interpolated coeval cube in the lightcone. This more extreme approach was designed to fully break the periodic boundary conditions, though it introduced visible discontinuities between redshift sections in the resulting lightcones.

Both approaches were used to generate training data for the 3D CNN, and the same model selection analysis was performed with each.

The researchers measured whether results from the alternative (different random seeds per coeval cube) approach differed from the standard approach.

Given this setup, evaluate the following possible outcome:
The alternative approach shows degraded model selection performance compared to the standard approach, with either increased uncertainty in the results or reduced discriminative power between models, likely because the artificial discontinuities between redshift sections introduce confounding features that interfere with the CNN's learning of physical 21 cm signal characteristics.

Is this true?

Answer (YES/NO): NO